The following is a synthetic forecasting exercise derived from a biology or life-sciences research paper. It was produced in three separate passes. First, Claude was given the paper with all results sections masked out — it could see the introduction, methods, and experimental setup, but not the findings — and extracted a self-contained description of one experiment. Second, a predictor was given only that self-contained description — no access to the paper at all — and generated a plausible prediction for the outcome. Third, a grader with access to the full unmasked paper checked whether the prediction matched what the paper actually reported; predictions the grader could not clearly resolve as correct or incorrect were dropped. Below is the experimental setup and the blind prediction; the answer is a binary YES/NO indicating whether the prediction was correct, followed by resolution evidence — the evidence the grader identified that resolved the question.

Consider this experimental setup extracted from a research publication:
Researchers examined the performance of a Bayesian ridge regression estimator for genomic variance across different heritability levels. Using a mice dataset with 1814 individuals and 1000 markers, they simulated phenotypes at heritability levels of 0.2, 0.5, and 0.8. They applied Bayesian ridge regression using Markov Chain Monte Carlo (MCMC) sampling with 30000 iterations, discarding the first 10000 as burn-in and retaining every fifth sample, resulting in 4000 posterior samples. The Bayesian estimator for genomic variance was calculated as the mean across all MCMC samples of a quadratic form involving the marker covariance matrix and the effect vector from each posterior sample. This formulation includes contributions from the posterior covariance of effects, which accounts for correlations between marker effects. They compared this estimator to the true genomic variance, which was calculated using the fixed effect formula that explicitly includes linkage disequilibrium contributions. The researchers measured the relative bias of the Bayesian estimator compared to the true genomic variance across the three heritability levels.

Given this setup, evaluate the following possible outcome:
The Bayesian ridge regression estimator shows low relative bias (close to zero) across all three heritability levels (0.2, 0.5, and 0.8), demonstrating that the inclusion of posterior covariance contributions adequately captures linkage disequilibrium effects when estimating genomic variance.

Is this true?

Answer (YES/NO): NO